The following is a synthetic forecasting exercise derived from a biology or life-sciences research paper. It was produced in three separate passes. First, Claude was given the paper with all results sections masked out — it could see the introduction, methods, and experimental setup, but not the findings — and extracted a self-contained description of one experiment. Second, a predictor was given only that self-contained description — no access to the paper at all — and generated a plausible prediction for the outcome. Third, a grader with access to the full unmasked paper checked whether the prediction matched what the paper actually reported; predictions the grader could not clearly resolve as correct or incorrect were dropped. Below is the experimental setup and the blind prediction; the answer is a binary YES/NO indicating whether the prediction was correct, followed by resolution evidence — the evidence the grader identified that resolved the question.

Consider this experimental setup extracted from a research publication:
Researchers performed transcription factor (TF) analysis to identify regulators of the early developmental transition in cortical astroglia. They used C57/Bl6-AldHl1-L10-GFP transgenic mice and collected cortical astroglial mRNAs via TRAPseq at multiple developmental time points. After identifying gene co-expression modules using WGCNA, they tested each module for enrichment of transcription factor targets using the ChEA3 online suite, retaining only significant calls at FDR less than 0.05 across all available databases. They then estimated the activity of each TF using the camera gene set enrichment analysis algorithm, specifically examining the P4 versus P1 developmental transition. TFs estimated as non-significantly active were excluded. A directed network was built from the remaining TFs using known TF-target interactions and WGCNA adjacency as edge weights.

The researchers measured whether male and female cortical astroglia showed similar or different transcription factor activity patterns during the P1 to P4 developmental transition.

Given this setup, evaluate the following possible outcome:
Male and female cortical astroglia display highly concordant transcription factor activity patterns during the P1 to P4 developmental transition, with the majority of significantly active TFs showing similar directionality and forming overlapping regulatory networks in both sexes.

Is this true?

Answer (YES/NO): NO